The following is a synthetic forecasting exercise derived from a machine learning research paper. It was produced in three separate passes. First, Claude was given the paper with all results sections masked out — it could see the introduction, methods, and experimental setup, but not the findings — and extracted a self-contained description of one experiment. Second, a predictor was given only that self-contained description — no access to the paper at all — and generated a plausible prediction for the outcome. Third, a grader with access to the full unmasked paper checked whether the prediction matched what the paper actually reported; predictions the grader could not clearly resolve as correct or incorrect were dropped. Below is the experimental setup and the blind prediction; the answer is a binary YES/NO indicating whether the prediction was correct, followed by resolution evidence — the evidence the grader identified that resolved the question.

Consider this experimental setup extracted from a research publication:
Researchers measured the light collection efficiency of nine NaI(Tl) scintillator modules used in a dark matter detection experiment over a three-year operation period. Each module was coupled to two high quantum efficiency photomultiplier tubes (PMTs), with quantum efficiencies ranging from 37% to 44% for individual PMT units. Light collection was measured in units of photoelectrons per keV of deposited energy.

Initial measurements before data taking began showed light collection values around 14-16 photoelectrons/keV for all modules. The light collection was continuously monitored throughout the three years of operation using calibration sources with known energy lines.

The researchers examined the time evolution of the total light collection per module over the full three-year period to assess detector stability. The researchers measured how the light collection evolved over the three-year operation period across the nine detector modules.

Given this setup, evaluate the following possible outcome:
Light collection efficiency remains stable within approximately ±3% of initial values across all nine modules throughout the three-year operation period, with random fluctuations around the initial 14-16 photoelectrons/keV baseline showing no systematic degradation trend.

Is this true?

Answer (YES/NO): NO